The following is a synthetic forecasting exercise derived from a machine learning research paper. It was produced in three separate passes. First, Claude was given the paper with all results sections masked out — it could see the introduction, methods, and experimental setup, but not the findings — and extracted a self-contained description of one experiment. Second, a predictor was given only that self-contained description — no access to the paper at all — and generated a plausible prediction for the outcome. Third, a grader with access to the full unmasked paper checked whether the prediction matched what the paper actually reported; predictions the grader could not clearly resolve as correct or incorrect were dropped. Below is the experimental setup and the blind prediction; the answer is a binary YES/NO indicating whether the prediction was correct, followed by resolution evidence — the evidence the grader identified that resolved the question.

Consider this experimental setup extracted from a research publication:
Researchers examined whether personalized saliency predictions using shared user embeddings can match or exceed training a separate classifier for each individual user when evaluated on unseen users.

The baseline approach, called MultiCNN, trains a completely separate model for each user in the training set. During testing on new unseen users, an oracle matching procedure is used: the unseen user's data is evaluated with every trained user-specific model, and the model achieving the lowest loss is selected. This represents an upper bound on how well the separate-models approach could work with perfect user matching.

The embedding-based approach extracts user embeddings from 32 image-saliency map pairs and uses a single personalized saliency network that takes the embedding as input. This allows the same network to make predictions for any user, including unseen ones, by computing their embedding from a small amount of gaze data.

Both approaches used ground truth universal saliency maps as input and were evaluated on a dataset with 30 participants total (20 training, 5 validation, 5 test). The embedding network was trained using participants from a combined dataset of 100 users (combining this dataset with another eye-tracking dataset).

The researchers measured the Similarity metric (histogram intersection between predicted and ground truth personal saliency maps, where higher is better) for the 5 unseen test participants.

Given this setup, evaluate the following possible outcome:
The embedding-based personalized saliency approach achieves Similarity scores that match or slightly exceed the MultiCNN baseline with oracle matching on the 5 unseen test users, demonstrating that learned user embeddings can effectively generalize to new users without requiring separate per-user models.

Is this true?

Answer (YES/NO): YES